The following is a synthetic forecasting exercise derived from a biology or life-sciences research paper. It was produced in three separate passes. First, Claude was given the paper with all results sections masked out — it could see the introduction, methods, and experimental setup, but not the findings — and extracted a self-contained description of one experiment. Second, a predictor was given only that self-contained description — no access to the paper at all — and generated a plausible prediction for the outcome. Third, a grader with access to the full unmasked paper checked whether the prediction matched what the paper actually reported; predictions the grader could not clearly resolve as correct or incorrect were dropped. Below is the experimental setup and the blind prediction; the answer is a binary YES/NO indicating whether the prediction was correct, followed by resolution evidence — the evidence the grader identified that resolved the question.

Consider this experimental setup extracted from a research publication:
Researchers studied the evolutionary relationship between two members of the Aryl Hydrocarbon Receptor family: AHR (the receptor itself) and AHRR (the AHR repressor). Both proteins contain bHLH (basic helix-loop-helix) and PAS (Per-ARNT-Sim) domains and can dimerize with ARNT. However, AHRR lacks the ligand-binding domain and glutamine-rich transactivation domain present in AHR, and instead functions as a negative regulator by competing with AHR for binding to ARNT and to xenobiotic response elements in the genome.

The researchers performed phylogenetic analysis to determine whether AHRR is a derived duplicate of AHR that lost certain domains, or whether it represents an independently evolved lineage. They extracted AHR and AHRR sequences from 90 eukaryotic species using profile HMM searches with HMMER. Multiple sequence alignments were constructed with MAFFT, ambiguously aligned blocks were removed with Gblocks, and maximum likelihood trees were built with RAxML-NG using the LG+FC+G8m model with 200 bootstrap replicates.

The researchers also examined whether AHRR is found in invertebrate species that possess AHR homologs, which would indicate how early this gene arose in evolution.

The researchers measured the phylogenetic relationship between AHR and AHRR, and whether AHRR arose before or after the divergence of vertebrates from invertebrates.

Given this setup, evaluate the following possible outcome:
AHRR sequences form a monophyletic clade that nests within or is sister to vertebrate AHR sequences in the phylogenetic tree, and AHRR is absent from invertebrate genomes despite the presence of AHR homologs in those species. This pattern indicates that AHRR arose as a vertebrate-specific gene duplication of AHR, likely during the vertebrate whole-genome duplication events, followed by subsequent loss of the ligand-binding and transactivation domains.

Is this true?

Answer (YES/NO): YES